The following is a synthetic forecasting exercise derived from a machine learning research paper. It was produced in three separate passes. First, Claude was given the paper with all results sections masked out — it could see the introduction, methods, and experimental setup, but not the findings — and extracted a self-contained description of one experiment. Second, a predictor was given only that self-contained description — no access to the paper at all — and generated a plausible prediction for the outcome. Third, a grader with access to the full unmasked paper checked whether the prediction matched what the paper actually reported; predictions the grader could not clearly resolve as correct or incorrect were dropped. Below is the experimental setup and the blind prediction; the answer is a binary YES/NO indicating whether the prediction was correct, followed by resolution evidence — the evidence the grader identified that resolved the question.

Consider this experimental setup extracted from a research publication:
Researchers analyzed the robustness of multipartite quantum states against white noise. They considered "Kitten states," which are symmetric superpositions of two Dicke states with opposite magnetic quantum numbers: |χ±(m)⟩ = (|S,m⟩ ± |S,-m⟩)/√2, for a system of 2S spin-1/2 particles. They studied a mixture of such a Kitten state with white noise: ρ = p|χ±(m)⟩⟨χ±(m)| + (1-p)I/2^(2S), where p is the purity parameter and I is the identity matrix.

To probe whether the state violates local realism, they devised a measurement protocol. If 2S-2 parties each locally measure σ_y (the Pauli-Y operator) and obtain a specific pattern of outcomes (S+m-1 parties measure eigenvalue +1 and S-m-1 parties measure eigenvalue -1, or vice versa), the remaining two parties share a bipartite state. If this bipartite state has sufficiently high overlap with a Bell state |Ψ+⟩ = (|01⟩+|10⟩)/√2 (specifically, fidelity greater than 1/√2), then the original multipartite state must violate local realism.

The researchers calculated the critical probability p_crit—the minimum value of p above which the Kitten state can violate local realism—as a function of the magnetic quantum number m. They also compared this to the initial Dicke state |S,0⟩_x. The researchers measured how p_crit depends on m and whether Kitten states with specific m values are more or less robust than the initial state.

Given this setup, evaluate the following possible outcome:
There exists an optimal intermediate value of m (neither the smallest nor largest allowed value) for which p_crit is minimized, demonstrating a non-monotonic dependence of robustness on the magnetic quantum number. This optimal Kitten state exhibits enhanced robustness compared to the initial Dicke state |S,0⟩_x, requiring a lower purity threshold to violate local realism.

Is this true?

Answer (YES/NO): NO